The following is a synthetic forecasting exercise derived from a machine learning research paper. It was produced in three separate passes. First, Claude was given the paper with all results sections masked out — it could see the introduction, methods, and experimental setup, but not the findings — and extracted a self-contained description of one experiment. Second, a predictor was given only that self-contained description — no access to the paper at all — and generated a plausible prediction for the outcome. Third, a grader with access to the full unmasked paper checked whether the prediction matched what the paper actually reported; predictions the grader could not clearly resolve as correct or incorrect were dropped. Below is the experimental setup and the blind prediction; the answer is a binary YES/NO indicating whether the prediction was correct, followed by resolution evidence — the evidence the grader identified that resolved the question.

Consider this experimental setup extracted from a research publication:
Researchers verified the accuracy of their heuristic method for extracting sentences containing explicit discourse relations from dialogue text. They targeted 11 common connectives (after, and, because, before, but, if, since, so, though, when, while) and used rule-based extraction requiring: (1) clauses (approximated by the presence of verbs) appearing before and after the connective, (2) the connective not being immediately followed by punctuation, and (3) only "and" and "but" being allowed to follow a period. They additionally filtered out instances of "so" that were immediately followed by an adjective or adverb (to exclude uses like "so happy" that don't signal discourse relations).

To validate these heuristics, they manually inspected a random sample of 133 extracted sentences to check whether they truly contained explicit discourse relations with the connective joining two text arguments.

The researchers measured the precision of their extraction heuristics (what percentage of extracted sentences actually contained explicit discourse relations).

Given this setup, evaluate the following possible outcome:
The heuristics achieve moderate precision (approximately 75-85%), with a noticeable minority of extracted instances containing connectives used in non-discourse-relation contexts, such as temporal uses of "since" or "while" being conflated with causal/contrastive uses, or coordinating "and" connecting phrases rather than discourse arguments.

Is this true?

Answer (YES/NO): NO